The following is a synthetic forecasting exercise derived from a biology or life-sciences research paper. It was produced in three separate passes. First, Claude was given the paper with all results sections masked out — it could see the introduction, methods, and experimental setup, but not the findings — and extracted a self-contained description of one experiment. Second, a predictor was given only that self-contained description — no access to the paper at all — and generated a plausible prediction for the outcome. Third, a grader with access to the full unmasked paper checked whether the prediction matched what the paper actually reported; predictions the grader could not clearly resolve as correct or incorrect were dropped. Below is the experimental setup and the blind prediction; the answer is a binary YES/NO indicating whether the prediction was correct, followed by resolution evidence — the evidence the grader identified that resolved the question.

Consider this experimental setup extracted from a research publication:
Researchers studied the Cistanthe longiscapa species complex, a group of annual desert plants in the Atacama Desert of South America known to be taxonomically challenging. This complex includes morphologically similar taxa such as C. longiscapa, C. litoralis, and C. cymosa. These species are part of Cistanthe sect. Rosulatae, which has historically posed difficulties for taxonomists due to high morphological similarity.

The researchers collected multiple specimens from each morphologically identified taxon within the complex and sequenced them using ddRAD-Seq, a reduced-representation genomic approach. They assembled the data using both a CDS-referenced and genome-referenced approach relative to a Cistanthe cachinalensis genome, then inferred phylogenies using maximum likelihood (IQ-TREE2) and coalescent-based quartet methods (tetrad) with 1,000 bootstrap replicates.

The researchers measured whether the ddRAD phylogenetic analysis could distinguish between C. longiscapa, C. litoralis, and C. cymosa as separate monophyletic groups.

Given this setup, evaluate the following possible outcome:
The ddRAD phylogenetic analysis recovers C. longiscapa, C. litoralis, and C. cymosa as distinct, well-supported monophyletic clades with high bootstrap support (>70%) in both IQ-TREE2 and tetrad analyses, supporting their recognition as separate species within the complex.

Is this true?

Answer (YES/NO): NO